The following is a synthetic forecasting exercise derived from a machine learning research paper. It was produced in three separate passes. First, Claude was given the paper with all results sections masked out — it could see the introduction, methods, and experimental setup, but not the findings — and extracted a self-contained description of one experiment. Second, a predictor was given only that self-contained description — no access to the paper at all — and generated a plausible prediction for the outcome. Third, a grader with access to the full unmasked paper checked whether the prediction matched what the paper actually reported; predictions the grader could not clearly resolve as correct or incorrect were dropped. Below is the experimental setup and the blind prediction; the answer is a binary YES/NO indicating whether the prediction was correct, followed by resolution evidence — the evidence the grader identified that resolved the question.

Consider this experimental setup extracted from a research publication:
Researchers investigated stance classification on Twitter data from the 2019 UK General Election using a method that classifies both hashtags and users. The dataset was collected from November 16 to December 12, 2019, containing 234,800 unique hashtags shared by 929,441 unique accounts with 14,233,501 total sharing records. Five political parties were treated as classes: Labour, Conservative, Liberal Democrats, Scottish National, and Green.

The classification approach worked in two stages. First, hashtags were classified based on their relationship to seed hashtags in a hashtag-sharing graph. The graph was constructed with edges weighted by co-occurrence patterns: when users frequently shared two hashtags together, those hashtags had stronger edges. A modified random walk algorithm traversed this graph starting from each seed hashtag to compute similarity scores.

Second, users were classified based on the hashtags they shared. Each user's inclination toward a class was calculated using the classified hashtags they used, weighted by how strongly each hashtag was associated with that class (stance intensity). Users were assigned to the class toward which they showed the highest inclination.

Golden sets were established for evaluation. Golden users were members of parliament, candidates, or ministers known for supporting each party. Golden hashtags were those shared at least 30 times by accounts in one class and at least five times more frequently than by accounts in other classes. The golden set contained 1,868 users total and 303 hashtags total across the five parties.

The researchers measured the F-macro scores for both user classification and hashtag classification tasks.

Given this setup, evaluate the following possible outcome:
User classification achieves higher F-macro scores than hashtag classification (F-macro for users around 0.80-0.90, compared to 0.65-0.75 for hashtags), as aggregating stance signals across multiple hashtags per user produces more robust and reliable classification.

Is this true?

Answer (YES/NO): NO